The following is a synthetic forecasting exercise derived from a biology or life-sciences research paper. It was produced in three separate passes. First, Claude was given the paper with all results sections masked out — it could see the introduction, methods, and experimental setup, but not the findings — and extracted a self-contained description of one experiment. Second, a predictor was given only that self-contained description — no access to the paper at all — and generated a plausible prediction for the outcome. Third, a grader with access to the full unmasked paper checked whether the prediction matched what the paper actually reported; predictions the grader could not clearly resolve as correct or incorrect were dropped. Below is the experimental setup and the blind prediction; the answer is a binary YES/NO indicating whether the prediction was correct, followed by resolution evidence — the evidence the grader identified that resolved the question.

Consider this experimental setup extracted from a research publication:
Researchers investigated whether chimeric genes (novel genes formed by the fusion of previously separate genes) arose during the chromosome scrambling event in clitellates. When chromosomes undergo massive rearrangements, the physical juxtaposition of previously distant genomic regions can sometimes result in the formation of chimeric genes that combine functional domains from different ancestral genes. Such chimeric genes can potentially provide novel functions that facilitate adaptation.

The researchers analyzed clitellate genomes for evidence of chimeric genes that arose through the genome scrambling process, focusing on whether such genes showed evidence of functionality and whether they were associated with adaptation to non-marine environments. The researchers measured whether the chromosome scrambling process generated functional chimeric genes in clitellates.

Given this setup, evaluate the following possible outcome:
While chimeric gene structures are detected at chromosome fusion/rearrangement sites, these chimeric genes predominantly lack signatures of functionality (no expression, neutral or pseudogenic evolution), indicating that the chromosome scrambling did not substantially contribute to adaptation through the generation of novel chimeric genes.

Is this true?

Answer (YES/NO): NO